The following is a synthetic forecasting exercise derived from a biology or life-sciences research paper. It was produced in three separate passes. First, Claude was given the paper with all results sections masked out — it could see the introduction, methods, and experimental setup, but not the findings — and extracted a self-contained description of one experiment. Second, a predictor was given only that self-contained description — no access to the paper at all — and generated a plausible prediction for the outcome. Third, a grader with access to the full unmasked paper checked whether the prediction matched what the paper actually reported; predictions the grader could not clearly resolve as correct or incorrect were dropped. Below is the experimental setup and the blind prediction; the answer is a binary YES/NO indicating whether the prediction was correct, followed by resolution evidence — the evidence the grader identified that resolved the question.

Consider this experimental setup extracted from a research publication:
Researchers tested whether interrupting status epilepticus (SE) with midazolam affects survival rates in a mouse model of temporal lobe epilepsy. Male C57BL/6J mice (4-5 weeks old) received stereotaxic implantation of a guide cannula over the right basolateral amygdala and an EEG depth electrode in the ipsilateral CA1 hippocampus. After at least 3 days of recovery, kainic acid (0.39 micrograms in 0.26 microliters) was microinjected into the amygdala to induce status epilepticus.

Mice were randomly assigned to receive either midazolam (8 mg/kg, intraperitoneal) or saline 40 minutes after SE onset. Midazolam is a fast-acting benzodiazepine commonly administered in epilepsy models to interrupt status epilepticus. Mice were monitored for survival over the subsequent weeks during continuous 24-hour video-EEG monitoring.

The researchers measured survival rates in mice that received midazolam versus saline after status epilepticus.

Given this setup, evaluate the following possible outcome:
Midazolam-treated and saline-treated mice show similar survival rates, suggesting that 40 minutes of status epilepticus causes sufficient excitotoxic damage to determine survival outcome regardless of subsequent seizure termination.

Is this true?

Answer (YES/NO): YES